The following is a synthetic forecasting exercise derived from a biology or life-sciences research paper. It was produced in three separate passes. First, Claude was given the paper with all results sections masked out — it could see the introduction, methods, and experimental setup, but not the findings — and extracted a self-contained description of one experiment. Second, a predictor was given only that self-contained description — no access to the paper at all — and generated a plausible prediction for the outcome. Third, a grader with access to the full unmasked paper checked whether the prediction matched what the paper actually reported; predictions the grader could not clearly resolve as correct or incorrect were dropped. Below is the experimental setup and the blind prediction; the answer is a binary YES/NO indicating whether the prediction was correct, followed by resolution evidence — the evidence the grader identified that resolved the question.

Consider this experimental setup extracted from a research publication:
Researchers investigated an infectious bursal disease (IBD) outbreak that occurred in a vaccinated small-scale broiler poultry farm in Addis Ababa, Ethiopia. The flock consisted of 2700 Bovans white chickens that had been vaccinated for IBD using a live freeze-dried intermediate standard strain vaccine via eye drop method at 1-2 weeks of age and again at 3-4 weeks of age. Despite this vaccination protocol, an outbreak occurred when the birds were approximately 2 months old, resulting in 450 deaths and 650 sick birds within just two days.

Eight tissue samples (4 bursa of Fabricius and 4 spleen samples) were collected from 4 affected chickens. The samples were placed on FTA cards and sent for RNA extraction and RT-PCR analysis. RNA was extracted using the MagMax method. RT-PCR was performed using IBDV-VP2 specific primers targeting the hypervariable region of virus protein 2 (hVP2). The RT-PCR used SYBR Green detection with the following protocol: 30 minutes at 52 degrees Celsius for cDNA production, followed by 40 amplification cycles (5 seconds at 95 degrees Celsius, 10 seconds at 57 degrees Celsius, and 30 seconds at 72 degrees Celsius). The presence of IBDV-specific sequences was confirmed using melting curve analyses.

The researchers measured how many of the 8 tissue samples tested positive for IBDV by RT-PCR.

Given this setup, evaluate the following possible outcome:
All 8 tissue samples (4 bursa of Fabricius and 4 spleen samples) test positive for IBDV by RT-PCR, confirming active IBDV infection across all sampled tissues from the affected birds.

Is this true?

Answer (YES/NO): YES